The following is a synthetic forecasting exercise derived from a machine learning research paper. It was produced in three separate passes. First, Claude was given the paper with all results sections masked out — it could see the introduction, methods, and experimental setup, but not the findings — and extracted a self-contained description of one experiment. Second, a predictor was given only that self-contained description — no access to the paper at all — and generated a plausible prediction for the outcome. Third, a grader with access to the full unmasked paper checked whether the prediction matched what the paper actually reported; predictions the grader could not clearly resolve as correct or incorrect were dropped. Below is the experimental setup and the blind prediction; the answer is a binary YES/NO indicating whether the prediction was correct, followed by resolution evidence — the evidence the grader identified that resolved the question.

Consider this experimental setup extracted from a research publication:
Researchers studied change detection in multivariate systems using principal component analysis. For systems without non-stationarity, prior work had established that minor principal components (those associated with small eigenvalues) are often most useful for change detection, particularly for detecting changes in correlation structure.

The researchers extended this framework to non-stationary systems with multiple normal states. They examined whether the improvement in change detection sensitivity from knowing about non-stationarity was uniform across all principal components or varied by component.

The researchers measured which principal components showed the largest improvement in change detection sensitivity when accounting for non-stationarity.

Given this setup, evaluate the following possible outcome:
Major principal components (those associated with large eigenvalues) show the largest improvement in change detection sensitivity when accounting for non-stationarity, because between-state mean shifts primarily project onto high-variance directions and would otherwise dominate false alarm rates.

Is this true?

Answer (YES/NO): NO